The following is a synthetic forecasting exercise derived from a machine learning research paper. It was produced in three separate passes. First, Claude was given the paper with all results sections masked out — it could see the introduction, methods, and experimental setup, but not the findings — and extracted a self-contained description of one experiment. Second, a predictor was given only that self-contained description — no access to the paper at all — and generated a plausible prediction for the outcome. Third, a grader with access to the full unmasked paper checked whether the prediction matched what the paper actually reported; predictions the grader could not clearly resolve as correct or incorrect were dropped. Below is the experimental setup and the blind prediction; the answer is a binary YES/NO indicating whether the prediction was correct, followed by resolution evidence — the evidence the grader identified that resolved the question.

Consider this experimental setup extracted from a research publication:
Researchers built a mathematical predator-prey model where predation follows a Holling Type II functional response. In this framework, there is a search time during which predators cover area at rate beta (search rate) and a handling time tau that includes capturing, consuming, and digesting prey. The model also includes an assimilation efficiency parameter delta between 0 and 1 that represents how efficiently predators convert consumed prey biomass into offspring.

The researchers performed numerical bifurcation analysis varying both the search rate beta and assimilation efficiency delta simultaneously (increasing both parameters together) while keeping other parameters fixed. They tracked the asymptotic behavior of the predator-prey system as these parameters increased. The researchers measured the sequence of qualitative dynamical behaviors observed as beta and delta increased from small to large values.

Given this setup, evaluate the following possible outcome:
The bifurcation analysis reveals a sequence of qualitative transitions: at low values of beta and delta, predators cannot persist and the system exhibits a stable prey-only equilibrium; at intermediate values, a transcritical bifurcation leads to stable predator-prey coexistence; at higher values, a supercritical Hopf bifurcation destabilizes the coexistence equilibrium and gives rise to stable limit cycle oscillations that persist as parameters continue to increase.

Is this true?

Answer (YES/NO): NO